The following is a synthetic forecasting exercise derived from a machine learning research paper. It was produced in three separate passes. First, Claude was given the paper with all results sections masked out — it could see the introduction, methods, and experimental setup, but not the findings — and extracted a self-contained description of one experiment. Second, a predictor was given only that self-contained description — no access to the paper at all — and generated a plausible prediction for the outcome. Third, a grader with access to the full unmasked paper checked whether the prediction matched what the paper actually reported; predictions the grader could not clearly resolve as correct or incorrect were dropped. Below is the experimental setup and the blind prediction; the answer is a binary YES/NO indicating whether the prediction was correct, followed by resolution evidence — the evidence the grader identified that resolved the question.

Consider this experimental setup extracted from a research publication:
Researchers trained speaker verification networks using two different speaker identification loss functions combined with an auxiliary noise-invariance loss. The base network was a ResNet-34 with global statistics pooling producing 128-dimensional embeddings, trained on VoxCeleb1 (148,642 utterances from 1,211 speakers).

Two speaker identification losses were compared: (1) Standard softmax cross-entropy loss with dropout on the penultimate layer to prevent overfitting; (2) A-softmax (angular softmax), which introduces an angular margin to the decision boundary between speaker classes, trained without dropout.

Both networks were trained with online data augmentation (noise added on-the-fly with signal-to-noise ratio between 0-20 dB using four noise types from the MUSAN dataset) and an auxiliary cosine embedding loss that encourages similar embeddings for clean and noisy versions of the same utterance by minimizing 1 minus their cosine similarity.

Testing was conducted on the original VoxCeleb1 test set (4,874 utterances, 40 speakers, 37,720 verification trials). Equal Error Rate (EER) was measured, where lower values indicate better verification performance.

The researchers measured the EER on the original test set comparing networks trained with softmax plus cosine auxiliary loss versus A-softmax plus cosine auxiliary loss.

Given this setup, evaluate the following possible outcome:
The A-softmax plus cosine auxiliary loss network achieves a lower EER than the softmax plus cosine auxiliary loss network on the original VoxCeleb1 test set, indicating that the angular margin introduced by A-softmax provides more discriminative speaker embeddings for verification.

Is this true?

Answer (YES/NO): YES